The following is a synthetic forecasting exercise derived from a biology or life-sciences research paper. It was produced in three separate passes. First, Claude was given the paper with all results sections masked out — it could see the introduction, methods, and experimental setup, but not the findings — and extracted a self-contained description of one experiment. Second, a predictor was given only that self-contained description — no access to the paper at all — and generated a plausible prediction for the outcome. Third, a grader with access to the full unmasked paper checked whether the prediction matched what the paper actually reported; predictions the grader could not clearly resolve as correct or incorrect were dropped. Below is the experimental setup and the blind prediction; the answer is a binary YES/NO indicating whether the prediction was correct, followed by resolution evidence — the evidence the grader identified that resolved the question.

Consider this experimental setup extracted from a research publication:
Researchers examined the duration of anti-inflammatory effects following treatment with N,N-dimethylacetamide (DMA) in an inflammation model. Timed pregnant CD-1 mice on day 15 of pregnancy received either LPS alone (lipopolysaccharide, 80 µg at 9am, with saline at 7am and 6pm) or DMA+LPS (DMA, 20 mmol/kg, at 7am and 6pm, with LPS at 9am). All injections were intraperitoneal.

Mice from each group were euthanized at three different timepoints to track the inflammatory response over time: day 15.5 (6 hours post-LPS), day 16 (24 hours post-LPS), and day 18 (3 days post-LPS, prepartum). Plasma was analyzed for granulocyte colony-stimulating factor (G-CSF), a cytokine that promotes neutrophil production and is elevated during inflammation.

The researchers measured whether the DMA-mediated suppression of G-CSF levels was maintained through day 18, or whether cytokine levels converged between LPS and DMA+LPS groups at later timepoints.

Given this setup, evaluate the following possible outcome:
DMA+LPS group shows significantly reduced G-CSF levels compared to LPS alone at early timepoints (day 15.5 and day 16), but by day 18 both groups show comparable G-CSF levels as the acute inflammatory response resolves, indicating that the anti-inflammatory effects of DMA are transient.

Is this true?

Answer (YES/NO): NO